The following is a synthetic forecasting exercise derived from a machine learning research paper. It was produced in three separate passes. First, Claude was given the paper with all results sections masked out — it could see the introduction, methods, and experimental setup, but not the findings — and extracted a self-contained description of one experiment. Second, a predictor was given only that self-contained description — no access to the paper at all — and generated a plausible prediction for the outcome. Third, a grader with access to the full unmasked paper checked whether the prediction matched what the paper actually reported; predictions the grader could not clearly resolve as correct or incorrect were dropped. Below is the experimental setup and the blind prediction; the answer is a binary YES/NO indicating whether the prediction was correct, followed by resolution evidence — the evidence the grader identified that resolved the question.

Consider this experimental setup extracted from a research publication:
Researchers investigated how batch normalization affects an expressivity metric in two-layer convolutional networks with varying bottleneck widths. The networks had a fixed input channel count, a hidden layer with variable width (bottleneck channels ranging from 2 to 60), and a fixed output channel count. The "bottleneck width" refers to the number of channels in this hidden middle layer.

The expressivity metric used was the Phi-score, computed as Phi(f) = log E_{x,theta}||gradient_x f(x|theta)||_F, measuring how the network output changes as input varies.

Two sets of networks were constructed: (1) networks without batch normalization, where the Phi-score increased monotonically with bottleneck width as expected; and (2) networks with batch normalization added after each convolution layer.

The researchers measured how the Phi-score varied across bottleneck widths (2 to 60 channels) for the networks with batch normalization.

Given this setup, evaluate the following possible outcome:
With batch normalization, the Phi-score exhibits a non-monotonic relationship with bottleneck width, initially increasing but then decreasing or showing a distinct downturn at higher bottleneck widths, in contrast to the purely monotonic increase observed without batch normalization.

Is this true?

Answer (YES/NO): NO